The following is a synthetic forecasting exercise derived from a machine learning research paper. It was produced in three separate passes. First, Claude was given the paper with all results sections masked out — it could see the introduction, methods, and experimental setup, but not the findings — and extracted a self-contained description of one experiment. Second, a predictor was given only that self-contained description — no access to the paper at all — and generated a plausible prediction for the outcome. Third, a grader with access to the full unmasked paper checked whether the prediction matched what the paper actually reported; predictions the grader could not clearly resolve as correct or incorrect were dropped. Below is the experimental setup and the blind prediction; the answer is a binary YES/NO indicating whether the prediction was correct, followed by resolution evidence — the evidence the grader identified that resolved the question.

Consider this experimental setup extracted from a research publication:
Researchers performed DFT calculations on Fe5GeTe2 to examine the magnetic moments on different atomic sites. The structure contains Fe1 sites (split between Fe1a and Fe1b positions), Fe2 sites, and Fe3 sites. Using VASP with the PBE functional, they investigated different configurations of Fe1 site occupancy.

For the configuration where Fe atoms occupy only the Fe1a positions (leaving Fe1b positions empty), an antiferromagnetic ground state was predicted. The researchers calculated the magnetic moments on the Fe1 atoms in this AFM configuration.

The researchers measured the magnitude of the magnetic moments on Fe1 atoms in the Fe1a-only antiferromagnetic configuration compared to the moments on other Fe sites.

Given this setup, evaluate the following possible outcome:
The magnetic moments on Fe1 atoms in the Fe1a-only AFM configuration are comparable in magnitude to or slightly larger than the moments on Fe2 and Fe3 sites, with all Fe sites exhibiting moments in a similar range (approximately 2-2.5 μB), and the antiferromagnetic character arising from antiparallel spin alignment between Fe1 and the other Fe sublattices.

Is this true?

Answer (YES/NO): NO